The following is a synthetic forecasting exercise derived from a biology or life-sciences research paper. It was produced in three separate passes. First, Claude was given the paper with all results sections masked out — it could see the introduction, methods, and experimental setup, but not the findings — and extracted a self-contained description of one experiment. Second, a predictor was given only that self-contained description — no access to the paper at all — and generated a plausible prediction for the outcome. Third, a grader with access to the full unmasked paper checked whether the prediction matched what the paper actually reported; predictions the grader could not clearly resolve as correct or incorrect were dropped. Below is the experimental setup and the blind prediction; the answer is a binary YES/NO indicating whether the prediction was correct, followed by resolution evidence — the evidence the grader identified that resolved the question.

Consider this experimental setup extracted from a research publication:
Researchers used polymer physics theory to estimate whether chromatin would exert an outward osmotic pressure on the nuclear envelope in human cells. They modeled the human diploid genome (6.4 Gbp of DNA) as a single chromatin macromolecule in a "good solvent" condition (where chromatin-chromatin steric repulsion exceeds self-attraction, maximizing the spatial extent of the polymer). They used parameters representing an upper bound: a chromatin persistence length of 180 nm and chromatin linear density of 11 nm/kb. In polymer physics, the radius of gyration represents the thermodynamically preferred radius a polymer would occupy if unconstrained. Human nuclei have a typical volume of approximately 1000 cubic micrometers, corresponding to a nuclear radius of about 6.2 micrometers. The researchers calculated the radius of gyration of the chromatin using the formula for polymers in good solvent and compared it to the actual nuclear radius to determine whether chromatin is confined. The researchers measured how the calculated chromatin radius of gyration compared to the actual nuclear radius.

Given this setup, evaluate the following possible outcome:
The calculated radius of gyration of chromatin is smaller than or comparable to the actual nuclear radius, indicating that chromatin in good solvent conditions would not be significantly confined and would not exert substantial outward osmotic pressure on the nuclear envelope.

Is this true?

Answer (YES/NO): NO